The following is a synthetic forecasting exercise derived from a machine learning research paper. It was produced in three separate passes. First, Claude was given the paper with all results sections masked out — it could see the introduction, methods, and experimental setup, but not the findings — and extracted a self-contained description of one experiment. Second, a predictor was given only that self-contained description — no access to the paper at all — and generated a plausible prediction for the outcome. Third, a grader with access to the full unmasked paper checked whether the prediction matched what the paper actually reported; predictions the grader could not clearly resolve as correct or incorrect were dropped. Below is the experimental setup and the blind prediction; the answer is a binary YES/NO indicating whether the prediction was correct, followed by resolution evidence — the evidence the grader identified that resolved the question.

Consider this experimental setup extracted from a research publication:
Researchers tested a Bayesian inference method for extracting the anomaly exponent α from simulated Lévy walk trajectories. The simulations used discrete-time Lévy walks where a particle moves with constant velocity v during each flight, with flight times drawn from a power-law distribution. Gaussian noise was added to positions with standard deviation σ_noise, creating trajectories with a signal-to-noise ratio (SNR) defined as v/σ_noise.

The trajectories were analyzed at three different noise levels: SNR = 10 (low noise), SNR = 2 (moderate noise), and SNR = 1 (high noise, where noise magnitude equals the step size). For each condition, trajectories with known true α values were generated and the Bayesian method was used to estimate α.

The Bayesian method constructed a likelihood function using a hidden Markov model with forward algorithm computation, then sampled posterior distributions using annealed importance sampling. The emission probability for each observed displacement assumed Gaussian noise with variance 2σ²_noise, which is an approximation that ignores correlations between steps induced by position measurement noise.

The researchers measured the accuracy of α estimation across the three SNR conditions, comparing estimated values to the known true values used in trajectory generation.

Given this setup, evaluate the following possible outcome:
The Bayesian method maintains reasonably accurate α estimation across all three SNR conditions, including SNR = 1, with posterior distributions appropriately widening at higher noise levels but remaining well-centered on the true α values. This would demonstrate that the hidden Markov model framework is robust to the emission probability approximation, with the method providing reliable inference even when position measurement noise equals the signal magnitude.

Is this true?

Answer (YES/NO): NO